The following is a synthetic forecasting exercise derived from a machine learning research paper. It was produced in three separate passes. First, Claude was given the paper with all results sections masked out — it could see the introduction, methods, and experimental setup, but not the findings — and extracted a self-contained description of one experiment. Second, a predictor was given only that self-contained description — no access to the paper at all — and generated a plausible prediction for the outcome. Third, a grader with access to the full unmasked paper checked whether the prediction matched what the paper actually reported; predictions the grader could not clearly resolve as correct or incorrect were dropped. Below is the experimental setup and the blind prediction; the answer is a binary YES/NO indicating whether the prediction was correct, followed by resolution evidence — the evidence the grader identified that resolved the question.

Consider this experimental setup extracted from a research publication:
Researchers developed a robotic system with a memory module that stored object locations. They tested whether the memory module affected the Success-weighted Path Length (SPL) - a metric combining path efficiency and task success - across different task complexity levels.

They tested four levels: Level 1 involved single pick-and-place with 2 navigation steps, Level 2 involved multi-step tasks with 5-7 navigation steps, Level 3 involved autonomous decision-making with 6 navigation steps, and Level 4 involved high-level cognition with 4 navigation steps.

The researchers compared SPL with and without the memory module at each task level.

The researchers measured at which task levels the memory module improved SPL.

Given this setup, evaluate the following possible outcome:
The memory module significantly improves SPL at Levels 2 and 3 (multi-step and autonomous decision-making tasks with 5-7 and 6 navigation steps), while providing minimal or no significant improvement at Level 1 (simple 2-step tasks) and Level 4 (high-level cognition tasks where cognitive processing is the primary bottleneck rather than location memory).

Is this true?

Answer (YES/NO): NO